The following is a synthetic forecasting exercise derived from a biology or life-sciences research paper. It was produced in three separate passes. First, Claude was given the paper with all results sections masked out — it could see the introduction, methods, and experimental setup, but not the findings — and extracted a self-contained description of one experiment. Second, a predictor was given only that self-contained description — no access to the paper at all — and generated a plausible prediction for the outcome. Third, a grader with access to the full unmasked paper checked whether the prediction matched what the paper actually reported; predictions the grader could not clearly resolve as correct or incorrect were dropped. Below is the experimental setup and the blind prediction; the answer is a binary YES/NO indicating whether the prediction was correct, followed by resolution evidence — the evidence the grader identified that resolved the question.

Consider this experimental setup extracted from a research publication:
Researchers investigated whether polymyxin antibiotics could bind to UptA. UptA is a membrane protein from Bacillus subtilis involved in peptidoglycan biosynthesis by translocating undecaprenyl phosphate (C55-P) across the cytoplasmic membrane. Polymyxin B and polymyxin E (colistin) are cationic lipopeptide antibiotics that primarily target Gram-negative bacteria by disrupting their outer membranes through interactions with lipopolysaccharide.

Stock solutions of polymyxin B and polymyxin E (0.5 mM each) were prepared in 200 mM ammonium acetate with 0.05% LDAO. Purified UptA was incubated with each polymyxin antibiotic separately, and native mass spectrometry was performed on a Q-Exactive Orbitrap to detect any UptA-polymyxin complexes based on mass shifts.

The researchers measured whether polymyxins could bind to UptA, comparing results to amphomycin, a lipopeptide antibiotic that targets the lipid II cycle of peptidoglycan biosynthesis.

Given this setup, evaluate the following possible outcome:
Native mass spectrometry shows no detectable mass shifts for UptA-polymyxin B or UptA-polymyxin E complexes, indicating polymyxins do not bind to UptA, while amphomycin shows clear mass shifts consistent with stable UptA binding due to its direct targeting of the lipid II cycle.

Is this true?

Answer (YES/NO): YES